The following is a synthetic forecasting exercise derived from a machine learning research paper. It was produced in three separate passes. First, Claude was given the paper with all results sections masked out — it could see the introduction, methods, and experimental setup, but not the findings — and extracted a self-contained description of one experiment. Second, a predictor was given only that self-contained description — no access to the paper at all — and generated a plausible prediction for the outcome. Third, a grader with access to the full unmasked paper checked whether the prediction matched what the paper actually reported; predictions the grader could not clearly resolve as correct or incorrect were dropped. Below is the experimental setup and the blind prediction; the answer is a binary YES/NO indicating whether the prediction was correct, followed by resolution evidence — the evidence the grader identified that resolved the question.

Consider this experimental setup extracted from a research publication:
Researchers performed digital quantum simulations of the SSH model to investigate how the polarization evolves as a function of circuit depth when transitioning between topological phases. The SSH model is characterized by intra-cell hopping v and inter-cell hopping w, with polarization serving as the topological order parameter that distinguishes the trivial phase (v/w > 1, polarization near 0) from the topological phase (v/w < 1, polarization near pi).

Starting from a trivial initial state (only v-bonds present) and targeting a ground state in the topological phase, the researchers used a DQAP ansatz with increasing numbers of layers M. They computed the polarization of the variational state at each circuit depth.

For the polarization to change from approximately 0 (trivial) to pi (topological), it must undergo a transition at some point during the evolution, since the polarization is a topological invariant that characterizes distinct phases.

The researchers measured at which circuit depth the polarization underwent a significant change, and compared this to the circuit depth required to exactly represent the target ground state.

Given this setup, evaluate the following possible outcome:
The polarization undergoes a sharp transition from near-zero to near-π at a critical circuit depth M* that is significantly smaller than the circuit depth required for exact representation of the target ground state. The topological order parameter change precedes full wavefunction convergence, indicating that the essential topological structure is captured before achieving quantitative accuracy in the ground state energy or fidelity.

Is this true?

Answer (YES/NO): NO